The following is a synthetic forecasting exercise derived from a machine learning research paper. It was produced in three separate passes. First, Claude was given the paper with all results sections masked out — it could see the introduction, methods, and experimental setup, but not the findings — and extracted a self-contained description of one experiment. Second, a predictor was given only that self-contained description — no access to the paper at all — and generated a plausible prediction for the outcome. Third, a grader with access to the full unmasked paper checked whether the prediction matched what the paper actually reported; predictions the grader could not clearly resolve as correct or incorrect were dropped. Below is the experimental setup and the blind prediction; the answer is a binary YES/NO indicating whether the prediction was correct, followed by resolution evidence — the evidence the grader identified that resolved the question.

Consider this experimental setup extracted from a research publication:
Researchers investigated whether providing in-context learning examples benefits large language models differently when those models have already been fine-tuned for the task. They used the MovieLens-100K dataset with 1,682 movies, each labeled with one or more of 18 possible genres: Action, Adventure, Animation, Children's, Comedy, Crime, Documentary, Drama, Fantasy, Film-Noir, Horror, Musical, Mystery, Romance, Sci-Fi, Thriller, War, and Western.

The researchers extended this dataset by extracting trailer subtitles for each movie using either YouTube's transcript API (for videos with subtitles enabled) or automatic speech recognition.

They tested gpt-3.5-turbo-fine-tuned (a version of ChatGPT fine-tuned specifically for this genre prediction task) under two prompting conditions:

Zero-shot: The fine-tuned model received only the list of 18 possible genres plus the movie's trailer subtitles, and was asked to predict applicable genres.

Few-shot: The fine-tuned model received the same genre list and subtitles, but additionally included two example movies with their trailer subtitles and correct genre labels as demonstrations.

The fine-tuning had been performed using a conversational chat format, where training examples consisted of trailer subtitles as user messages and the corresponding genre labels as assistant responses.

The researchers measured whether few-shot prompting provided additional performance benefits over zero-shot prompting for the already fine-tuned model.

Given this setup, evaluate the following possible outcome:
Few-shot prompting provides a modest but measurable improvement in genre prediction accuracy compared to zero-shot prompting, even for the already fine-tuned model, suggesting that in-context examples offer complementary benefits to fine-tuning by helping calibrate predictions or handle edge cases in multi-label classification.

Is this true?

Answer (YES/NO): NO